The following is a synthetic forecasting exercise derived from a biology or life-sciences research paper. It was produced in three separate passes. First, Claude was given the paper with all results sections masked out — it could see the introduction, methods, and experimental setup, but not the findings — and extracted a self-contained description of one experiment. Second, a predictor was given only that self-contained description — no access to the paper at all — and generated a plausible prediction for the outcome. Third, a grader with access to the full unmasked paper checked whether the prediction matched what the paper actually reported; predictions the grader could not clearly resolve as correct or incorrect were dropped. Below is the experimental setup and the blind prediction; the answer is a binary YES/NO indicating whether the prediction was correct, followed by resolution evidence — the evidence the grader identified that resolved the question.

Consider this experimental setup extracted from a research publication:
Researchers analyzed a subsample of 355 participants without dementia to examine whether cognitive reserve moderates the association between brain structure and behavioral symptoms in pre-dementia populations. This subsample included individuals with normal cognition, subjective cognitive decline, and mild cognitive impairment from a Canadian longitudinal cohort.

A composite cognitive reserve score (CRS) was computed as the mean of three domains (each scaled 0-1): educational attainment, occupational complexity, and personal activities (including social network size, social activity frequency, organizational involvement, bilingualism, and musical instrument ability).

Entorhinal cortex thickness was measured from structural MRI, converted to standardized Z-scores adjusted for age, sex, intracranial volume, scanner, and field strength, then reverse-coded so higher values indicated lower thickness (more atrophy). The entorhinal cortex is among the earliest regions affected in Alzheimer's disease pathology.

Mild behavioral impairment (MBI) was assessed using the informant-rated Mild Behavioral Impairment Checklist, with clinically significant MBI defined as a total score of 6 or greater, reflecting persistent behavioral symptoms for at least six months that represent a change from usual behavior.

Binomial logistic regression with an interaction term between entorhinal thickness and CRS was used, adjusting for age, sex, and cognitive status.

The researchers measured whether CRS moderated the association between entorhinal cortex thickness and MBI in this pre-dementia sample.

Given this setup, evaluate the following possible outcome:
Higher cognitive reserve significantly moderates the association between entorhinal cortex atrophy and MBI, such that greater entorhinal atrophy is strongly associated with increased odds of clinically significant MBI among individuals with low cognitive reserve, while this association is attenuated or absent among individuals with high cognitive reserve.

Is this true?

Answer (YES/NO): NO